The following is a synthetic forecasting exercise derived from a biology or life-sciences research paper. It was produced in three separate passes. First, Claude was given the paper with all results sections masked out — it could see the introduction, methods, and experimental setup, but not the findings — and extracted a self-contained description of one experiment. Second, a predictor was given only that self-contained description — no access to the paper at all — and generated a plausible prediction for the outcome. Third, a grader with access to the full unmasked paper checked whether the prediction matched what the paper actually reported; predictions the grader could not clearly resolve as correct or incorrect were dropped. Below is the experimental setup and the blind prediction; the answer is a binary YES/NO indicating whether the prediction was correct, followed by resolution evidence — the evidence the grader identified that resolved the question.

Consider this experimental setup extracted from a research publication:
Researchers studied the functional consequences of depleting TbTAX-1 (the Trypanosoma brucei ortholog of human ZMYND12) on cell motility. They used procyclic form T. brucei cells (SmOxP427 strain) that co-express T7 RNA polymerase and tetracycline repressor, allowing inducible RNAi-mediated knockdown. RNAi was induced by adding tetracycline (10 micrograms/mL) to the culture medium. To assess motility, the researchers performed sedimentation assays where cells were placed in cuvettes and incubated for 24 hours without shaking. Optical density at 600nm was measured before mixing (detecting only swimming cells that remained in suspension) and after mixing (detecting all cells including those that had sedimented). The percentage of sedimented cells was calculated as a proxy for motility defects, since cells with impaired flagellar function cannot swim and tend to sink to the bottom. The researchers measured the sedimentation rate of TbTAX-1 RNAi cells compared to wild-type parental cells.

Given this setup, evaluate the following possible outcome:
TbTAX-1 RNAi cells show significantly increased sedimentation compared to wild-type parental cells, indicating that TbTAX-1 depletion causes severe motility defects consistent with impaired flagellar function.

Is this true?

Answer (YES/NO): YES